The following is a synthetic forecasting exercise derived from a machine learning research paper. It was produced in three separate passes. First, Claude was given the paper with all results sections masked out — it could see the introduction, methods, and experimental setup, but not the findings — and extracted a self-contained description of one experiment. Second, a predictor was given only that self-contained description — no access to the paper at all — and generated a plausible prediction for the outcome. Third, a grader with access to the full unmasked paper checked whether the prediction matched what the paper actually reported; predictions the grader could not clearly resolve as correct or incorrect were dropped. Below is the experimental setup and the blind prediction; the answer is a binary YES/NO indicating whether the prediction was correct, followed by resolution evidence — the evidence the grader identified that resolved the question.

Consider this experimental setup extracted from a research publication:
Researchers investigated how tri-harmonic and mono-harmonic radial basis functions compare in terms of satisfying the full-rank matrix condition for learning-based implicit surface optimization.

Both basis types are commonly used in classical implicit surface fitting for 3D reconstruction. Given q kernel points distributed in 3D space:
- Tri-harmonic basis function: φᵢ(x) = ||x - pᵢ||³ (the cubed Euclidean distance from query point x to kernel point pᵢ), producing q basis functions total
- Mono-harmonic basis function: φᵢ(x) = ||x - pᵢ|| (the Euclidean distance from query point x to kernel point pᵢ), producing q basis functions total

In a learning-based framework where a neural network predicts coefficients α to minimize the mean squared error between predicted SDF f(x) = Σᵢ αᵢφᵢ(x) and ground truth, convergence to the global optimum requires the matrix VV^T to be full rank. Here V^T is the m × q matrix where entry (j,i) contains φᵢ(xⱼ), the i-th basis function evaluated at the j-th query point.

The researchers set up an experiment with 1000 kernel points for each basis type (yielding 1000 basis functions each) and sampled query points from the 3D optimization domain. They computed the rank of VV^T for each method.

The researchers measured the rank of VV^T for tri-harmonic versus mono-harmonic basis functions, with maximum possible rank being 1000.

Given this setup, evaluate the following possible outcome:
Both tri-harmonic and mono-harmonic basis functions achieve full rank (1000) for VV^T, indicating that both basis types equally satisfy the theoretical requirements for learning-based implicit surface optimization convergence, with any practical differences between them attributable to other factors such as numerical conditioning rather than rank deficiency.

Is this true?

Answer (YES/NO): NO